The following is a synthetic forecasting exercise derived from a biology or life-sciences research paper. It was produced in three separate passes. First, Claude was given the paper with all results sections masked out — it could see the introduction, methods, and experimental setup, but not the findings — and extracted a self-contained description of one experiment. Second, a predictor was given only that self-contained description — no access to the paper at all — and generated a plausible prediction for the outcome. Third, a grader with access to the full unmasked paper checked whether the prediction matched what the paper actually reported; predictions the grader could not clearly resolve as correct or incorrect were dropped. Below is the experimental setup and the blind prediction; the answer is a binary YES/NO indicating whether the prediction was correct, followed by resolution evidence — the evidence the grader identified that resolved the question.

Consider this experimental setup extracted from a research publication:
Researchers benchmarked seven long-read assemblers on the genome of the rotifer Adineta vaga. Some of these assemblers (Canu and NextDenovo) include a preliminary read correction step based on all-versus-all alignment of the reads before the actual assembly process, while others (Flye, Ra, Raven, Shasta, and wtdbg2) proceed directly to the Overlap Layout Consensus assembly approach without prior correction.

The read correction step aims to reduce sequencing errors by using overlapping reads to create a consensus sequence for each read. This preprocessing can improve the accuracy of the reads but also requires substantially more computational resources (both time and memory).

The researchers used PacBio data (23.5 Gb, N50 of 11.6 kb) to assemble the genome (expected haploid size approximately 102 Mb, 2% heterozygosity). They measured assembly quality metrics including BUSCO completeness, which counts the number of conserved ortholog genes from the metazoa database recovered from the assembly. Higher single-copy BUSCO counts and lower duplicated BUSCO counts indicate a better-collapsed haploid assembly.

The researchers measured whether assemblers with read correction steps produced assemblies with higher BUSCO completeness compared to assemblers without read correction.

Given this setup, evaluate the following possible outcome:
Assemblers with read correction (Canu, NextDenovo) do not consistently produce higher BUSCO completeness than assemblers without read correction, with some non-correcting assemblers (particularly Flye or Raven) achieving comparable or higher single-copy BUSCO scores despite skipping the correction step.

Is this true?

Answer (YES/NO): YES